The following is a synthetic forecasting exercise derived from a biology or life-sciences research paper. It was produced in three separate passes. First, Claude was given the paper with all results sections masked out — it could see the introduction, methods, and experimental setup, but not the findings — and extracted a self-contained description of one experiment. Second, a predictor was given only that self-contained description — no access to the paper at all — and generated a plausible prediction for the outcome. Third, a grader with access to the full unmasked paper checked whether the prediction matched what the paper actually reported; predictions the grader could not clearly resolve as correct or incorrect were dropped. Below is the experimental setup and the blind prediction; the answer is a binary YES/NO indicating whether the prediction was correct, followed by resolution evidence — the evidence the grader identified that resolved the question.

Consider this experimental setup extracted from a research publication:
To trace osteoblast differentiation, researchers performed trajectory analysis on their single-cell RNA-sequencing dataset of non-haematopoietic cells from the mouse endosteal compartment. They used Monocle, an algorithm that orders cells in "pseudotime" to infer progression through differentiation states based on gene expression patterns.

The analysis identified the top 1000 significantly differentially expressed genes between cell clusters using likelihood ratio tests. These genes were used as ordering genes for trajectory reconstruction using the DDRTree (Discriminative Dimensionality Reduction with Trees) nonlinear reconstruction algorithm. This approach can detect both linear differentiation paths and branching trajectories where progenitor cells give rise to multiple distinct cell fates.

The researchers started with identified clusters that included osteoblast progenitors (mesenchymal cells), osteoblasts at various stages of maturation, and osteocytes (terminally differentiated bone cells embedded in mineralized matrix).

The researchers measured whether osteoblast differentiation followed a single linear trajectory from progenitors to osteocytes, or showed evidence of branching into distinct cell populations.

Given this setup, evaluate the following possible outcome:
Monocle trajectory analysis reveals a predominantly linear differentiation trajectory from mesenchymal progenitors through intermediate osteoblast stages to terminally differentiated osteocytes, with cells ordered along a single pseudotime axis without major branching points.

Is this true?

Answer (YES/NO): YES